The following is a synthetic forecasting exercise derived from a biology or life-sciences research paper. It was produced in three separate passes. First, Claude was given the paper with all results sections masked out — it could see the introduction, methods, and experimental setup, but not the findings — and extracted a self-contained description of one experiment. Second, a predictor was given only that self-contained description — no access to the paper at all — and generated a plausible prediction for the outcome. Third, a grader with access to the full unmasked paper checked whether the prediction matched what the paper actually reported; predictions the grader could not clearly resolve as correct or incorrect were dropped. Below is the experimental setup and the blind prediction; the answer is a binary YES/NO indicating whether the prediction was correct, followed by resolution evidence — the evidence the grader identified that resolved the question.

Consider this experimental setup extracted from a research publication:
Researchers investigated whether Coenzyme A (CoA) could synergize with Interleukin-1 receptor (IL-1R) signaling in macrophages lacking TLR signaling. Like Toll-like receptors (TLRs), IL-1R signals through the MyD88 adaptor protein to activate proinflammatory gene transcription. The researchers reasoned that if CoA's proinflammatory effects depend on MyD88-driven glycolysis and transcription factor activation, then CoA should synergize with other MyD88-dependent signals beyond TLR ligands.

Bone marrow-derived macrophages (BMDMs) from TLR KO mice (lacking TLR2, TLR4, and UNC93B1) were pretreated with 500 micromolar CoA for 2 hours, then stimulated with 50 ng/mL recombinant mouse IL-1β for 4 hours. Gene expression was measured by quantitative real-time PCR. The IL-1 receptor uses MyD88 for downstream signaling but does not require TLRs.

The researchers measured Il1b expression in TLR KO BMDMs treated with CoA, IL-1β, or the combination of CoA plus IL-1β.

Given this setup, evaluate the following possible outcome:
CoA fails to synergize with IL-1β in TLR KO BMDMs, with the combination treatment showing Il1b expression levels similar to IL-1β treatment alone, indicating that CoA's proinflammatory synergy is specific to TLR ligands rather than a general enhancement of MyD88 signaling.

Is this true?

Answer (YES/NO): NO